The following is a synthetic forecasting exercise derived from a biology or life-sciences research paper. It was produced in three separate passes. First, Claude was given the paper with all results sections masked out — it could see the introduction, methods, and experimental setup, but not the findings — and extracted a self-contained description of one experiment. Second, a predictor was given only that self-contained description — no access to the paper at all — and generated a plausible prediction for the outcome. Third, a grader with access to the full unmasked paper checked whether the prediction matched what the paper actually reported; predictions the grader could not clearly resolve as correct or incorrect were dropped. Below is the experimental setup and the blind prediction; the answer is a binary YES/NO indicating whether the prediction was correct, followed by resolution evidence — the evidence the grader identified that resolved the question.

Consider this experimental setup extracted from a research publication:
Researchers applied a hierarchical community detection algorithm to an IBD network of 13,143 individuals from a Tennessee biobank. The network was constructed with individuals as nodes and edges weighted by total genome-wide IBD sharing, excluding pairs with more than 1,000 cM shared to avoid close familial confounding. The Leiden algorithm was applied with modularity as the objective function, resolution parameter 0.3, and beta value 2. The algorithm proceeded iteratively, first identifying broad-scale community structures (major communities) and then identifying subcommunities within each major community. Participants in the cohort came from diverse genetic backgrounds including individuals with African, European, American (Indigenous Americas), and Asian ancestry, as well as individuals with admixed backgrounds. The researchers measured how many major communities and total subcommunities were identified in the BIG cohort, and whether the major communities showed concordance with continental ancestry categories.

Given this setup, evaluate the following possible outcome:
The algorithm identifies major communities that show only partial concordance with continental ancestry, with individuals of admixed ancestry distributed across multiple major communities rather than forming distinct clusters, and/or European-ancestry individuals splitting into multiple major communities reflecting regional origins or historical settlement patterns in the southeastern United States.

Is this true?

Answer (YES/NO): NO